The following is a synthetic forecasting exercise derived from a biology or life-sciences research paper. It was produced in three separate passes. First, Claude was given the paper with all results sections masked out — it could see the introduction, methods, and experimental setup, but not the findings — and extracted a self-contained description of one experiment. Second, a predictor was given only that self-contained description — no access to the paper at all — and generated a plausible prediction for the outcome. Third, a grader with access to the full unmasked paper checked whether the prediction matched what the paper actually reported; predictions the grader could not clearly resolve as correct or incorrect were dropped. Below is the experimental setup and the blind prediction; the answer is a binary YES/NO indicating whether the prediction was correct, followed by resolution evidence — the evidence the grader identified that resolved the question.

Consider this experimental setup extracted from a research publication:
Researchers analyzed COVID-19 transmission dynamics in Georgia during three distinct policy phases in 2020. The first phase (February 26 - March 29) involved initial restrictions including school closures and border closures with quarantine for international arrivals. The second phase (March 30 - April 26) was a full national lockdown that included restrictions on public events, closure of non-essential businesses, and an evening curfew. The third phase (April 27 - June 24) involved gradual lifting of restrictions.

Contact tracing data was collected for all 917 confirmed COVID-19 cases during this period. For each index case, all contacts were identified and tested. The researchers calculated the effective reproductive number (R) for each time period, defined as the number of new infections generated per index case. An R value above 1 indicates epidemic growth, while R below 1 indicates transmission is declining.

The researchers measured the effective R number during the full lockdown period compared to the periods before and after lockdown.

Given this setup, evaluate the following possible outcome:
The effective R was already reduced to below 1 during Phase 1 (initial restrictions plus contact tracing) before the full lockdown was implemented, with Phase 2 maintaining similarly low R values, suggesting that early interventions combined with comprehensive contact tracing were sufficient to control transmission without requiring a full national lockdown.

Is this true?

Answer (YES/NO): NO